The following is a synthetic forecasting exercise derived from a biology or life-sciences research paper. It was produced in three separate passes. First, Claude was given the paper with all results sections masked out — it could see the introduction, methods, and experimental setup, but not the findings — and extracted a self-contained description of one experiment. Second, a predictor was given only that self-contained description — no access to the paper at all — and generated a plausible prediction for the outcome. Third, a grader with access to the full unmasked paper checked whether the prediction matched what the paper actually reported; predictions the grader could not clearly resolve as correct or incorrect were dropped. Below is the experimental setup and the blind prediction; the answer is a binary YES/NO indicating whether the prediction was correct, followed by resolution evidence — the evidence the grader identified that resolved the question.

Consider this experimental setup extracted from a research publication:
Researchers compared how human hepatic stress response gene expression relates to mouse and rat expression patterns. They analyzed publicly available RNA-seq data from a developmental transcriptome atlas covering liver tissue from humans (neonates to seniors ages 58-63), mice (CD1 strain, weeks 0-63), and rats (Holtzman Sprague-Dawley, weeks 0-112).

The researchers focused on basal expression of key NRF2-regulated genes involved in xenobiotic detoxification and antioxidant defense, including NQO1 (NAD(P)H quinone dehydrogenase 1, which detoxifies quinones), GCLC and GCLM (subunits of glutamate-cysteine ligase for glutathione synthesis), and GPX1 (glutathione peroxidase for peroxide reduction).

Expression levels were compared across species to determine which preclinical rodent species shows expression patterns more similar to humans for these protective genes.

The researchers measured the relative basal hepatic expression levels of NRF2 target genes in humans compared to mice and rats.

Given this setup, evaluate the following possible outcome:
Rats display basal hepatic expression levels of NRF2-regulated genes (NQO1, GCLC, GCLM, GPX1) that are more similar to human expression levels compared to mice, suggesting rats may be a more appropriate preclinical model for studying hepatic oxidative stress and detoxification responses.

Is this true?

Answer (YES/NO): NO